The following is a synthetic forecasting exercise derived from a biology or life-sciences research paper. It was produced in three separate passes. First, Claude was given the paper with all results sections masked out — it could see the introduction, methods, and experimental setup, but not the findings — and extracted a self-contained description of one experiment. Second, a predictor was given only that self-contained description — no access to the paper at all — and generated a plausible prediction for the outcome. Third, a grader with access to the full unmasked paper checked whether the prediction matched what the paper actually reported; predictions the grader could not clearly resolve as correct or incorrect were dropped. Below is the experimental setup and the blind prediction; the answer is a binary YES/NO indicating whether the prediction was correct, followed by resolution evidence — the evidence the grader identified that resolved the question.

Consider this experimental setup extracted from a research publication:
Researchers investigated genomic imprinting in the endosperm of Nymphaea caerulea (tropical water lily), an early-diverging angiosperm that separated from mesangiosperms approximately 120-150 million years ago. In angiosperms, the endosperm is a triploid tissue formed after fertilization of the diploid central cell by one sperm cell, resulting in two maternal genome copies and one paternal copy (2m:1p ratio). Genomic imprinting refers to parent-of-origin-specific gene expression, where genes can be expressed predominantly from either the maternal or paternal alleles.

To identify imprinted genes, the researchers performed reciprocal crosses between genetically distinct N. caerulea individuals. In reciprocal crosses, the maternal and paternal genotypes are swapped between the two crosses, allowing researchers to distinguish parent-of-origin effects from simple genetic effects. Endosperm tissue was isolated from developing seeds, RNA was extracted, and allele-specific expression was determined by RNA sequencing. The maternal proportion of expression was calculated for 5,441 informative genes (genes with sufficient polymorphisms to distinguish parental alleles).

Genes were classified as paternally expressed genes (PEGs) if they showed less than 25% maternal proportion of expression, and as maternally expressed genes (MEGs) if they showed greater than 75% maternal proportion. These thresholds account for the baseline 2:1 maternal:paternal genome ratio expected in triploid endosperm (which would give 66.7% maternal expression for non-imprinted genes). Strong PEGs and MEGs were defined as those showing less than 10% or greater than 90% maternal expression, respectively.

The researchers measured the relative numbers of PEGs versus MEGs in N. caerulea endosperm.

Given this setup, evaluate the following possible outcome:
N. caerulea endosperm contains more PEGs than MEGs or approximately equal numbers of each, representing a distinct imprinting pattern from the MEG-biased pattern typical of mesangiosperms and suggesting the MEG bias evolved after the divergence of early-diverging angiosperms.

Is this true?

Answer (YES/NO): YES